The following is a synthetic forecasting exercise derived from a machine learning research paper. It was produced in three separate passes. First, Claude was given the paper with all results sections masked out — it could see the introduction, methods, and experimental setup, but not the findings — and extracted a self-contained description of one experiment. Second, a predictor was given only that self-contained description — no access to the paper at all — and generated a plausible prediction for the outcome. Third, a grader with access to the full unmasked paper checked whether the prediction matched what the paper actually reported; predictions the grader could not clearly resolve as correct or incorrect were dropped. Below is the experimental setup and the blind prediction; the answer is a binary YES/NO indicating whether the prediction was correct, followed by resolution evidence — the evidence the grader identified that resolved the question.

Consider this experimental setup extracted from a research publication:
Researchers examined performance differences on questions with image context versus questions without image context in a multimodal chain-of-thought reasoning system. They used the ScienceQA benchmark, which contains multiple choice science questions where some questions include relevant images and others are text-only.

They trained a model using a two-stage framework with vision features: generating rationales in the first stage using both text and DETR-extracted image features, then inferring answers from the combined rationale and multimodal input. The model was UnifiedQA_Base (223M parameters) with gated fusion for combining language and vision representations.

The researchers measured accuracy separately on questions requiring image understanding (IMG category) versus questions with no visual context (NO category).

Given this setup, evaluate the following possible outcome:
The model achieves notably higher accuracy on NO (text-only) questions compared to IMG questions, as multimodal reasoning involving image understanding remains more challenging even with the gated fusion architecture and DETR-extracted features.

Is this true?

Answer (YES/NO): YES